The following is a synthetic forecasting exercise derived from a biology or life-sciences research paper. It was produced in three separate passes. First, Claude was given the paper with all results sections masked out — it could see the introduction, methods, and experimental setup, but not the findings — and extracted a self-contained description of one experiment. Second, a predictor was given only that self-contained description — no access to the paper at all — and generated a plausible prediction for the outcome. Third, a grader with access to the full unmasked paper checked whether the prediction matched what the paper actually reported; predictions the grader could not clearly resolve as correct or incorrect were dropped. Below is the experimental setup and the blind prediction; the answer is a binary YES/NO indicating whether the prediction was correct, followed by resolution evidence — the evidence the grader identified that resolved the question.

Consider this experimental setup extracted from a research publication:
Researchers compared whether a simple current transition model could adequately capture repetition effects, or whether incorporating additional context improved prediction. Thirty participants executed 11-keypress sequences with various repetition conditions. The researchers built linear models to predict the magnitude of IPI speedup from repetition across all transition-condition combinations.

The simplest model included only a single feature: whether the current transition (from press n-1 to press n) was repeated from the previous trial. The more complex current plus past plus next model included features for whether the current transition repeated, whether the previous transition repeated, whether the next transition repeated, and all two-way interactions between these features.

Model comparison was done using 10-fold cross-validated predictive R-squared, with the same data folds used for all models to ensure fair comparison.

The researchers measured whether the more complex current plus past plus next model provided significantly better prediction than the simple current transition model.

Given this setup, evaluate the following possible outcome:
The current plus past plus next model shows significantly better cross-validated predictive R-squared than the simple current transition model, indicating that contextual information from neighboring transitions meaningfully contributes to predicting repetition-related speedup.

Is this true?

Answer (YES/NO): NO